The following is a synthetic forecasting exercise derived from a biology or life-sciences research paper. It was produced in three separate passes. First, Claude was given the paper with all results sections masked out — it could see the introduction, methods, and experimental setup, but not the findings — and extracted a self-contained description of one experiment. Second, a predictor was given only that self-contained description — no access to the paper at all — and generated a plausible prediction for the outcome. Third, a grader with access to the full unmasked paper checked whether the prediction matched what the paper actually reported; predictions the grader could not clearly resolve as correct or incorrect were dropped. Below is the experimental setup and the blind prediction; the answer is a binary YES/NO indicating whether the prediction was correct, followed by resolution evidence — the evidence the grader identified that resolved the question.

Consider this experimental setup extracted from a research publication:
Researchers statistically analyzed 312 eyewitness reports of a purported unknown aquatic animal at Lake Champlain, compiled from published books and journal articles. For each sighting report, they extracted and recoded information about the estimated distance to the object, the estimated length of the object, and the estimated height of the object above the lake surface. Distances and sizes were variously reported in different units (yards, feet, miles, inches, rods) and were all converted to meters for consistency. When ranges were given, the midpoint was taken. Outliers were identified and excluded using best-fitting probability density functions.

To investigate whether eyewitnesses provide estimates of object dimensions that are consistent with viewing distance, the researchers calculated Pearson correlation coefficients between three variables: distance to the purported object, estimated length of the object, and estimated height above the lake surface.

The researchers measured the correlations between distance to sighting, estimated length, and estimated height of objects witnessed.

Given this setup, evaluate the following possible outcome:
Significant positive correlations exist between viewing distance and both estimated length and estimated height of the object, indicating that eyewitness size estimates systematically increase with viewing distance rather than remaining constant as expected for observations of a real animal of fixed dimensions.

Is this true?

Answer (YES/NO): NO